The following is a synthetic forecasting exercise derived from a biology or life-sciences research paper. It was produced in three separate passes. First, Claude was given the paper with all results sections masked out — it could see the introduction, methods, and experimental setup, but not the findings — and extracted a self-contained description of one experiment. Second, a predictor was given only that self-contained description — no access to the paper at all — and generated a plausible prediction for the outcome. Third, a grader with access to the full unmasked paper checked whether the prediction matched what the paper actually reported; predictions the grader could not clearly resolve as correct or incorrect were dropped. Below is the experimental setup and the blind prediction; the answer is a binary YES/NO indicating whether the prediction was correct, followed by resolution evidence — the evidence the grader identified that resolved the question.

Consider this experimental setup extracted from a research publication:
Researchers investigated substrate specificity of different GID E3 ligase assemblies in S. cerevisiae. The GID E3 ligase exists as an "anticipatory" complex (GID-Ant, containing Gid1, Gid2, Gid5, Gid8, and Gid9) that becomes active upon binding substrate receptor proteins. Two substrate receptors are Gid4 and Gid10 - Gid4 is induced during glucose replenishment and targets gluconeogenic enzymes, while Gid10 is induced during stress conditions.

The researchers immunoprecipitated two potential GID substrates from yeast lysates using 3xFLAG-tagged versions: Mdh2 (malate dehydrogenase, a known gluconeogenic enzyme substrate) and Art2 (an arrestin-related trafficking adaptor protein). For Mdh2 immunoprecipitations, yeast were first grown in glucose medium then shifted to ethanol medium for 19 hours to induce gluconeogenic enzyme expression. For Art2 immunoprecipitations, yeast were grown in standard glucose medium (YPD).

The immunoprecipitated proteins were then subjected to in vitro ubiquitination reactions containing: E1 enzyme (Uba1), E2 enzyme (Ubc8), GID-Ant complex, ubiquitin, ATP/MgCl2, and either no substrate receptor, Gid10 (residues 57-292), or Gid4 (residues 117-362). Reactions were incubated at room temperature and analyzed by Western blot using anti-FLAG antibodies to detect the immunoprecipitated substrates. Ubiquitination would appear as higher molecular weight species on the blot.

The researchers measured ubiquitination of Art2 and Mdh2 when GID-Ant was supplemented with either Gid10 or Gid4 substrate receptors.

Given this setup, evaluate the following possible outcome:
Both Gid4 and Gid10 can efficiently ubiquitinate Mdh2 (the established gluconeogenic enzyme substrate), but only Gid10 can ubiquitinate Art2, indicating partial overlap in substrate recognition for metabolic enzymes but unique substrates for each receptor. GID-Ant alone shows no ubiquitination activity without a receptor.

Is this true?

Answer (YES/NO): NO